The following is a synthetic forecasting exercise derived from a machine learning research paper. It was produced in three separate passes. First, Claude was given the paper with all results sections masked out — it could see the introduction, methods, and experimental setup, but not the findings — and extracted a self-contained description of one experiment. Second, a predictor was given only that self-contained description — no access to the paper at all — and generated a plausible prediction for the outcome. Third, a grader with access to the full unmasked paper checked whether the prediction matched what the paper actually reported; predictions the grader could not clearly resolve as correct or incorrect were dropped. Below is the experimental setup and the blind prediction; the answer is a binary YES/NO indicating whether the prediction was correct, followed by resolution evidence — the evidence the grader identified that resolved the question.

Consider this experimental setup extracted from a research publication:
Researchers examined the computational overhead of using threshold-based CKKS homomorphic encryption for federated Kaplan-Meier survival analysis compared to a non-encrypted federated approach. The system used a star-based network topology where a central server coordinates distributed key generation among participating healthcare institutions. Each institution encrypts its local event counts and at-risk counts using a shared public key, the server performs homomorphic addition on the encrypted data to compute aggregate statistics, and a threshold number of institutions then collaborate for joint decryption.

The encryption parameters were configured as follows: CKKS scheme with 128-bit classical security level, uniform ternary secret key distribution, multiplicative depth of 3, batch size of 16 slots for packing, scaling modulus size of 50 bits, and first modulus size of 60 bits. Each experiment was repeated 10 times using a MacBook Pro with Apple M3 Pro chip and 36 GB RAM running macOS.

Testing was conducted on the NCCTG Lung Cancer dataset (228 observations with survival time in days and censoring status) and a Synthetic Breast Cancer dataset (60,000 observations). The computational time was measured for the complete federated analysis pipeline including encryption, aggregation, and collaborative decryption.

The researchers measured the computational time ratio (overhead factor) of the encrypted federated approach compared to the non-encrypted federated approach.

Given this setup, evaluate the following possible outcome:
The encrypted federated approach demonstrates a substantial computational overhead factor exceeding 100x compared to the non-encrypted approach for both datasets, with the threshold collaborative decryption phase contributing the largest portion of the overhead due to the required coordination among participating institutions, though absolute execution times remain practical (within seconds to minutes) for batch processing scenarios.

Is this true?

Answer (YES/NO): NO